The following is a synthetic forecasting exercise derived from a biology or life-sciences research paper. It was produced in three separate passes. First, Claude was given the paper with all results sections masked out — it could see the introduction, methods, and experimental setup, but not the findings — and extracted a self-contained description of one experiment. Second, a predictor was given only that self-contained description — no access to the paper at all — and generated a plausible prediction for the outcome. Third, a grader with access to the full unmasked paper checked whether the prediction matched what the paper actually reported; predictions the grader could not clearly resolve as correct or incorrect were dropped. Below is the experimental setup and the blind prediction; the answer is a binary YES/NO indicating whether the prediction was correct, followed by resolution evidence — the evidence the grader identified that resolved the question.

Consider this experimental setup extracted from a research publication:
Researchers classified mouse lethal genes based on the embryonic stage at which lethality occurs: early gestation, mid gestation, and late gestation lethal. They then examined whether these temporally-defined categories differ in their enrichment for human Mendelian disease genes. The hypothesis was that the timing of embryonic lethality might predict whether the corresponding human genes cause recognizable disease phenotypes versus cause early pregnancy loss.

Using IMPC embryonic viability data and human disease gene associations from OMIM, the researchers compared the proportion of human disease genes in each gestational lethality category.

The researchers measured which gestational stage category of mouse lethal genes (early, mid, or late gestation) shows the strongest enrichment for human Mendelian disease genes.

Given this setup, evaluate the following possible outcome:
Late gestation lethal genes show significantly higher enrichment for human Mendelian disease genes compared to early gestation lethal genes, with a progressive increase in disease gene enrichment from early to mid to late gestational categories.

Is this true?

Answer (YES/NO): NO